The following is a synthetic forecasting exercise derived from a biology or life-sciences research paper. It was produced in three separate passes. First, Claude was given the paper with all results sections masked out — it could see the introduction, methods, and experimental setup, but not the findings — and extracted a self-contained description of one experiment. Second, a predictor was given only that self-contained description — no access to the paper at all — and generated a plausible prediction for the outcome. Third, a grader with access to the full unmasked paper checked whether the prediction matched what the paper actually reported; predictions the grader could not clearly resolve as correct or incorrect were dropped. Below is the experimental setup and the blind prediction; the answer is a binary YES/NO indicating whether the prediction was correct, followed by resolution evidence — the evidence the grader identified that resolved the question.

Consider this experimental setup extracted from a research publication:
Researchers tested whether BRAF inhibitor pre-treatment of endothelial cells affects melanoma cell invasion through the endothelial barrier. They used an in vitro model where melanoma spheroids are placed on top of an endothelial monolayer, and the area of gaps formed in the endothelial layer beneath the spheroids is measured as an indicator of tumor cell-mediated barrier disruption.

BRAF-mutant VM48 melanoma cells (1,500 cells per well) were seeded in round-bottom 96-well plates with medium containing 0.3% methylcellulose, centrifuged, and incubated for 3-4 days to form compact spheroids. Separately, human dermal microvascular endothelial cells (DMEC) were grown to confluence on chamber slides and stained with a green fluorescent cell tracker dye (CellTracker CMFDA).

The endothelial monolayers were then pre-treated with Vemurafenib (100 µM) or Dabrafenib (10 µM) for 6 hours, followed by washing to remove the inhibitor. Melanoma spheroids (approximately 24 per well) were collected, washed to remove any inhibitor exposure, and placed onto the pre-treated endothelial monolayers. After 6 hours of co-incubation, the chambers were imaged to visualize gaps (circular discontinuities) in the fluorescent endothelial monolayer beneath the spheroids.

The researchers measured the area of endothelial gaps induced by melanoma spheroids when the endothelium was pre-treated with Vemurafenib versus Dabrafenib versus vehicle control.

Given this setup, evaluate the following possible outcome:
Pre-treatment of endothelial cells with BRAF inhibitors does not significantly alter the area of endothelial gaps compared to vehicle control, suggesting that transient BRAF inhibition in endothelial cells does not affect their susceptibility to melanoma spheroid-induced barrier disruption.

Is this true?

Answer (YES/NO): NO